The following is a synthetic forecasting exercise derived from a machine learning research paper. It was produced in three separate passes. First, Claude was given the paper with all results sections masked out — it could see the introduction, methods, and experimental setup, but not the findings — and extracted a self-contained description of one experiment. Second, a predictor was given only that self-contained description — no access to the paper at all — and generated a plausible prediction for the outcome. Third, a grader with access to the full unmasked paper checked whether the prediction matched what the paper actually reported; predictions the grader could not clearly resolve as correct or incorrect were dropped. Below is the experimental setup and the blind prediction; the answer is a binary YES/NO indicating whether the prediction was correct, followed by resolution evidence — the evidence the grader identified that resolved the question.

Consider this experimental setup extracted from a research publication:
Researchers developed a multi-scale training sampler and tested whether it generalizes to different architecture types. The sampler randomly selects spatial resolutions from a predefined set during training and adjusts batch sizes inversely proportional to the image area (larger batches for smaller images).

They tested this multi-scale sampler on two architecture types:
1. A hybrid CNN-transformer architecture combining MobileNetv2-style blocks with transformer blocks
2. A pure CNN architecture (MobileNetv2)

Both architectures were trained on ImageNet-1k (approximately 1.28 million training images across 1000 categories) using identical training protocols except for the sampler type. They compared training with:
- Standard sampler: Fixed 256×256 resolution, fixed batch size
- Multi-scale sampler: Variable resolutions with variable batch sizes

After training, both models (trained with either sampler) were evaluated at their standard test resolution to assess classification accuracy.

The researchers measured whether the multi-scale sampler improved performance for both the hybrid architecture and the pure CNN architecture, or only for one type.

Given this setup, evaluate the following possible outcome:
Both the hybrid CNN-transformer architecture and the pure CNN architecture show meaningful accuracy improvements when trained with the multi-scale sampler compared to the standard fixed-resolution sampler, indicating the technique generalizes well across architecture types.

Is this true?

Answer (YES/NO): YES